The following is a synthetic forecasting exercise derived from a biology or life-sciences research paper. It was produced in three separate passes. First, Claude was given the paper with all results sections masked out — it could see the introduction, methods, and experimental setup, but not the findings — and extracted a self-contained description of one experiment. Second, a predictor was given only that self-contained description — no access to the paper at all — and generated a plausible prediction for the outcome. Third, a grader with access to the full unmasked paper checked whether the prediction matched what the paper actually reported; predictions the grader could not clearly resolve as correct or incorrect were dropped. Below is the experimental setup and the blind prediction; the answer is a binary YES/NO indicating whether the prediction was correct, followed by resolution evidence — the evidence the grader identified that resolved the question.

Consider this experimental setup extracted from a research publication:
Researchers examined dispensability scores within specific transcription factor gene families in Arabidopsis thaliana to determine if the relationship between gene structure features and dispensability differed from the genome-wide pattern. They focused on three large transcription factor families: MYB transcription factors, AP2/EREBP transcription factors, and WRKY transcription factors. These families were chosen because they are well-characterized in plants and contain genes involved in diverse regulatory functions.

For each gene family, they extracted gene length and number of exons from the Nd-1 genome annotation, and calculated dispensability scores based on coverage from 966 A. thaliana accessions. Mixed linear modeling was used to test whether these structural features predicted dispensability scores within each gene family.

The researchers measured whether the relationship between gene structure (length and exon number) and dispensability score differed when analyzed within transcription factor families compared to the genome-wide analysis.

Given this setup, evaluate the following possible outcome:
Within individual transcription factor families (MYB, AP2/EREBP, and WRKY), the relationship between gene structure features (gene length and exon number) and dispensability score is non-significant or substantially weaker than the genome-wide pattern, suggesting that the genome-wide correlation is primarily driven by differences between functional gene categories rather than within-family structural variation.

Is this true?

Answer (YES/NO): NO